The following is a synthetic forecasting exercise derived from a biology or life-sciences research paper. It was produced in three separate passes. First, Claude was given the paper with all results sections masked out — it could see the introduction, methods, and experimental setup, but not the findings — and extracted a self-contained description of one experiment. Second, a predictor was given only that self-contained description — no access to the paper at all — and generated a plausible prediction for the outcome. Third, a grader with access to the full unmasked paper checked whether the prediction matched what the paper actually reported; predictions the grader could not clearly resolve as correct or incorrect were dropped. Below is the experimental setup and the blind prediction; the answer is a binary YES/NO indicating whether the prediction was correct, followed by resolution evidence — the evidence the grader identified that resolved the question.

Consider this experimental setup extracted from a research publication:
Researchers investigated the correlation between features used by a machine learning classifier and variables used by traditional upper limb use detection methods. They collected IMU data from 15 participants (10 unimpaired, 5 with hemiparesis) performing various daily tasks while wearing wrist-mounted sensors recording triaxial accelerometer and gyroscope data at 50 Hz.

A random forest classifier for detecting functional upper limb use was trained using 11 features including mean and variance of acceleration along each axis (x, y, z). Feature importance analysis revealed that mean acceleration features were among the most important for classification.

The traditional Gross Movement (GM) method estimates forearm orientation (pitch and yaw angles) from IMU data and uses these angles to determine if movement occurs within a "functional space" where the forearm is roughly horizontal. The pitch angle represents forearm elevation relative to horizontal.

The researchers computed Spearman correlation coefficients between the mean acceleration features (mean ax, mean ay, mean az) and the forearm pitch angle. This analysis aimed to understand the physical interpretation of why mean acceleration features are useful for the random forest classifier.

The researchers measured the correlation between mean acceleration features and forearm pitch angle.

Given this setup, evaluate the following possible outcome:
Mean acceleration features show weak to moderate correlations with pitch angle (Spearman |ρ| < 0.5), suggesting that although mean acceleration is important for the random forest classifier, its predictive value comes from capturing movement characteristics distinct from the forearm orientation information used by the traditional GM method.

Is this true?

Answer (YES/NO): NO